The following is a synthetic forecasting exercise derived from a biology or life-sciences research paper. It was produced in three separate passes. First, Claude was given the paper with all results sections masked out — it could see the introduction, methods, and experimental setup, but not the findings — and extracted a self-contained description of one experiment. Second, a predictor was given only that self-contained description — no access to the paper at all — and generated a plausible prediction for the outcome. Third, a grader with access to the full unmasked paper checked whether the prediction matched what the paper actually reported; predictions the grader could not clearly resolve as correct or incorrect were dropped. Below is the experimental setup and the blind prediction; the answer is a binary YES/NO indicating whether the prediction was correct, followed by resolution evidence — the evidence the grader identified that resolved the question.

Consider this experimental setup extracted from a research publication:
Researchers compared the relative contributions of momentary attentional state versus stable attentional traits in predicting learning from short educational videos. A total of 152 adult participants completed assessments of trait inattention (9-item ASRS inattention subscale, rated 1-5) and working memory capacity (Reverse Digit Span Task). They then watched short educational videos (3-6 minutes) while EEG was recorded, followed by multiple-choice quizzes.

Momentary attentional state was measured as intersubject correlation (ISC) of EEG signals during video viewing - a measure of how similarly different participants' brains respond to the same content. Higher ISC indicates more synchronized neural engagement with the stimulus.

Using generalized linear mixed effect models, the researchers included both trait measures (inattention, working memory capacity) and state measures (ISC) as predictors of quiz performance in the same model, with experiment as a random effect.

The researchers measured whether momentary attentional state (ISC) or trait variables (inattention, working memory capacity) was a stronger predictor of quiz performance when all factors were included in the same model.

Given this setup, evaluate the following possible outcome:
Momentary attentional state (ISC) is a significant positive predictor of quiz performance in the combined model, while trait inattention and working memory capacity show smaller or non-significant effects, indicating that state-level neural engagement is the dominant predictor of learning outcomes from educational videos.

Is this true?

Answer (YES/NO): NO